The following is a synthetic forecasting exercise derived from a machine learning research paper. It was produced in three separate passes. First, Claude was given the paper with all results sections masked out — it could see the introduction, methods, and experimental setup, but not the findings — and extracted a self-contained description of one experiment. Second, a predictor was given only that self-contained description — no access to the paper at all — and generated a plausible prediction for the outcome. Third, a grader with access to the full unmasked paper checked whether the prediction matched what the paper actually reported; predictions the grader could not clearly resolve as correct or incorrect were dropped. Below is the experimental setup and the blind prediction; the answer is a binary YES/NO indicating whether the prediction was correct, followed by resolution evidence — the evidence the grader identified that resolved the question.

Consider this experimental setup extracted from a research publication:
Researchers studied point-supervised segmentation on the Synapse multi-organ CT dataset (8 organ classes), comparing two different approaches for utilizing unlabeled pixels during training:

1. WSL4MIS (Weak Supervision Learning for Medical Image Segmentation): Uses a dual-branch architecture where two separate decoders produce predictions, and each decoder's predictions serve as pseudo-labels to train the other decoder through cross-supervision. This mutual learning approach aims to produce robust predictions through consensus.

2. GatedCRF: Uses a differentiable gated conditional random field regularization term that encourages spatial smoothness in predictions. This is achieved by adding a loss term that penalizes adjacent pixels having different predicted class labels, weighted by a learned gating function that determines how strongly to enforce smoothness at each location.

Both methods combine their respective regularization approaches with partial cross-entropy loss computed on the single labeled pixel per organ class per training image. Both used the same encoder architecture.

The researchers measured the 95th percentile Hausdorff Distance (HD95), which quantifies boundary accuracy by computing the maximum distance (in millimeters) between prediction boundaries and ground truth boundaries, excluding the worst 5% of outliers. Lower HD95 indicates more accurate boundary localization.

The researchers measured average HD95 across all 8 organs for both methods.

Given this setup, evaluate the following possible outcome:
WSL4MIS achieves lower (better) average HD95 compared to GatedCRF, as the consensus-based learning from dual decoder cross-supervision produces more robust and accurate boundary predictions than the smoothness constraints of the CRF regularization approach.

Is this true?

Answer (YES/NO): NO